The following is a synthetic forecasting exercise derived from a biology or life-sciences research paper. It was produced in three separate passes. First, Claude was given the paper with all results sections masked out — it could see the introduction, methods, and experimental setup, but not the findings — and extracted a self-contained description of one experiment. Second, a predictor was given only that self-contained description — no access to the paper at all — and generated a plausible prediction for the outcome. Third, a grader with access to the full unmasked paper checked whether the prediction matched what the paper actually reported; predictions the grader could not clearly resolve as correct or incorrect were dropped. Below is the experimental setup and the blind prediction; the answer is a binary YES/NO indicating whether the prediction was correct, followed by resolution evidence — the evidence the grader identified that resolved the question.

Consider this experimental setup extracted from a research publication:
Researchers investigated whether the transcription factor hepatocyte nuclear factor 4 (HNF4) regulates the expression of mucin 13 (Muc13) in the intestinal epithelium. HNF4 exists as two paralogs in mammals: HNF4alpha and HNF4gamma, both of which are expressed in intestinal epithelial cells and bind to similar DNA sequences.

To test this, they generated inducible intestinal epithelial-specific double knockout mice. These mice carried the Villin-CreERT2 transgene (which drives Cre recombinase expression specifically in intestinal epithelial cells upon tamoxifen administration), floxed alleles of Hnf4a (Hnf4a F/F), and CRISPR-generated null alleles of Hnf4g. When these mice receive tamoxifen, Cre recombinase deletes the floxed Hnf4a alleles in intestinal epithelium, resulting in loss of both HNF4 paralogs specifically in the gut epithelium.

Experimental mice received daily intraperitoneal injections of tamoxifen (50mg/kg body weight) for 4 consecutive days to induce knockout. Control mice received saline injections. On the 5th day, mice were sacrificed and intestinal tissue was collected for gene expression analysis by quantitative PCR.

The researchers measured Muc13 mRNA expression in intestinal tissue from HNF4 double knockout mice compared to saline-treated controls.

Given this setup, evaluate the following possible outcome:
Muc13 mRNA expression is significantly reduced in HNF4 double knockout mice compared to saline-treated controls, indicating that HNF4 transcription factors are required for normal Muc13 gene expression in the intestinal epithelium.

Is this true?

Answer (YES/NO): YES